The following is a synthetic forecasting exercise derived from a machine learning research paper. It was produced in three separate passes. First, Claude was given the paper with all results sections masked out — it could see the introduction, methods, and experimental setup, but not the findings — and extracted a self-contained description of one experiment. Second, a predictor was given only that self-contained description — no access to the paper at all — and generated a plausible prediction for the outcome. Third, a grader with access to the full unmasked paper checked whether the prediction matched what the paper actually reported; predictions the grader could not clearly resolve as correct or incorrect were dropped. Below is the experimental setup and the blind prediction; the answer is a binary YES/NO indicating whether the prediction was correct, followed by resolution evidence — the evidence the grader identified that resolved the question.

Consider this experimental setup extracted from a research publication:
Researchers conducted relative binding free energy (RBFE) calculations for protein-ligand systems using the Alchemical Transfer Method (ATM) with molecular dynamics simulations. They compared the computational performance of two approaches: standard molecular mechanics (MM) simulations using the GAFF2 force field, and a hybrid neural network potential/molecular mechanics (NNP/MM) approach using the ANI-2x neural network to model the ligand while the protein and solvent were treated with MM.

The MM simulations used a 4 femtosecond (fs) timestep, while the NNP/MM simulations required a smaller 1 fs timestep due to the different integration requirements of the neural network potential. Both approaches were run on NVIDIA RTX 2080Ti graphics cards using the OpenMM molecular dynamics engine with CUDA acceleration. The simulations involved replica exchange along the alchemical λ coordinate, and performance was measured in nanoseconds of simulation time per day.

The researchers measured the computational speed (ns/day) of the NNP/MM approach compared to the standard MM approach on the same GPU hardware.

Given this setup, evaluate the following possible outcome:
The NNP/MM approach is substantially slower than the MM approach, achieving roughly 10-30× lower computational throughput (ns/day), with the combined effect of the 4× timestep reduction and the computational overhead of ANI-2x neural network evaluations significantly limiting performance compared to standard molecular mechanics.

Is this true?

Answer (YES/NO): NO